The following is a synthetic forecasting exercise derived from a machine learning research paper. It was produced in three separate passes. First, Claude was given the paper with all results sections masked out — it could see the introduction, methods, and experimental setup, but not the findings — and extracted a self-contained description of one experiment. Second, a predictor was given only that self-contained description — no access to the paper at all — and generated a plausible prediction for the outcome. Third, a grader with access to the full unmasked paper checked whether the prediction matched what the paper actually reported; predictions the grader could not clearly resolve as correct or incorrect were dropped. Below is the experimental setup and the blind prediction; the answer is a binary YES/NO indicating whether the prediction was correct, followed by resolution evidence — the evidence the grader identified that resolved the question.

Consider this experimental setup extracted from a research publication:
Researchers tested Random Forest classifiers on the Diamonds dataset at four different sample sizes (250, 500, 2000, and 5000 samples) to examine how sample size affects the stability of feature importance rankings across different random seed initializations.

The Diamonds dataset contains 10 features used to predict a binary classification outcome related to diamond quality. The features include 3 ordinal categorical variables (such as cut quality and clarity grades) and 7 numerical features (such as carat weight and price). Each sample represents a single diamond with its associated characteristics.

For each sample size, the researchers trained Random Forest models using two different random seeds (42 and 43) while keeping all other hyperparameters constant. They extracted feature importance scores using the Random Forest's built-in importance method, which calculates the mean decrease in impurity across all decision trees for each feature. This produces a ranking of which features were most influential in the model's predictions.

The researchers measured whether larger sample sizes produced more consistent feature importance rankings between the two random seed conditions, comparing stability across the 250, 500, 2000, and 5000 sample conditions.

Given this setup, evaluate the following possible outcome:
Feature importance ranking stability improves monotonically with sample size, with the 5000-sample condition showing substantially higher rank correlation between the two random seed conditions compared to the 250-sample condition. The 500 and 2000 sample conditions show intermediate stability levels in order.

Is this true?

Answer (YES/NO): NO